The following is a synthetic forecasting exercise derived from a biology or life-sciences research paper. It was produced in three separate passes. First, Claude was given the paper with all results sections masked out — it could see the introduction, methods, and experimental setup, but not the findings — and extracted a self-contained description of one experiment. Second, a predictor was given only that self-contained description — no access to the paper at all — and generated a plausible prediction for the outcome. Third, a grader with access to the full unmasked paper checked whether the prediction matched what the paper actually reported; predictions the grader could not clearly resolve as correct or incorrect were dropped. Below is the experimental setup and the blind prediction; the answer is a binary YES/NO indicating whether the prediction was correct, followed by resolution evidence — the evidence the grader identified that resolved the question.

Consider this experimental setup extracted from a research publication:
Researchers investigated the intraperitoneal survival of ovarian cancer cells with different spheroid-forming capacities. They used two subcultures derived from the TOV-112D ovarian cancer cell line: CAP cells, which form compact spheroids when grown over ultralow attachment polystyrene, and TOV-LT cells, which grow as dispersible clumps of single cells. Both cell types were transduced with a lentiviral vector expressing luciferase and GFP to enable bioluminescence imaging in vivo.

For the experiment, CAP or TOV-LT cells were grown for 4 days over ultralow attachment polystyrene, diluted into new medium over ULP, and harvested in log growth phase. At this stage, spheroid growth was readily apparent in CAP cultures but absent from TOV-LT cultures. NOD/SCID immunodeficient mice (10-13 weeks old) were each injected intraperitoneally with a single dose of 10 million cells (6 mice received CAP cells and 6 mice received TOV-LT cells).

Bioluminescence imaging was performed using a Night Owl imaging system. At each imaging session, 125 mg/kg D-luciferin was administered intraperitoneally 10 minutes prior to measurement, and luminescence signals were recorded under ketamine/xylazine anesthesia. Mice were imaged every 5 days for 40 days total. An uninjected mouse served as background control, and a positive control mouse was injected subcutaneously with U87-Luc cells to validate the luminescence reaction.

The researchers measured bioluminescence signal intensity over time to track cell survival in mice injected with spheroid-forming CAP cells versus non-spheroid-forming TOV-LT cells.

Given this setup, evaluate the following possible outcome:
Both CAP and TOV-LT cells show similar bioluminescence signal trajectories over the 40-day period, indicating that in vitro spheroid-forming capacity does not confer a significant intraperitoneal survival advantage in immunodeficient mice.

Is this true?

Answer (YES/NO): NO